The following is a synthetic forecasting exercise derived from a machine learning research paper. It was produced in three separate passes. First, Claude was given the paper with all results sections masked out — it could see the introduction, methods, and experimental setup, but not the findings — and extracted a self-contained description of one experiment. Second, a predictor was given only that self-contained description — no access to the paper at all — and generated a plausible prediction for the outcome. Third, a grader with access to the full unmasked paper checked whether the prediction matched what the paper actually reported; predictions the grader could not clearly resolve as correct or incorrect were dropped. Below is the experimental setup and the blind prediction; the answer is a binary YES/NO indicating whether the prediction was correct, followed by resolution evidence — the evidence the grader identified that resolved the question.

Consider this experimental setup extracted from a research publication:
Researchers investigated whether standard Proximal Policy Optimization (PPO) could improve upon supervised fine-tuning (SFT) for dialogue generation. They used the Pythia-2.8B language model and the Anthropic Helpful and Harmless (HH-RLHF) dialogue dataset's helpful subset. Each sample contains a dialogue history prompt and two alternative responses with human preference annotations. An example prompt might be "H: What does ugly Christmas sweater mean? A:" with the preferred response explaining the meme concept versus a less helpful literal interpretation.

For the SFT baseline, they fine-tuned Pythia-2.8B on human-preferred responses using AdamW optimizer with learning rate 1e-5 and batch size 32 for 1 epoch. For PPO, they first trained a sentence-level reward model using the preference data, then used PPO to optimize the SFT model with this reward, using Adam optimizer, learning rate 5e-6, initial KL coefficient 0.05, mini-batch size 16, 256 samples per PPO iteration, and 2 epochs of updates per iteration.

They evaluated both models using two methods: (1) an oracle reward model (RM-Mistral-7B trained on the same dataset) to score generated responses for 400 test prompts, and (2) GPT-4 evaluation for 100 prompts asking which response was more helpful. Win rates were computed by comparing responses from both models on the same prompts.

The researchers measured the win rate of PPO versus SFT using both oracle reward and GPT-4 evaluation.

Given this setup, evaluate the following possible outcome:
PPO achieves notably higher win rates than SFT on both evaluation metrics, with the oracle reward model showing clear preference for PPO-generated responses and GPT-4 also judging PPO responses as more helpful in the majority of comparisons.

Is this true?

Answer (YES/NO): NO